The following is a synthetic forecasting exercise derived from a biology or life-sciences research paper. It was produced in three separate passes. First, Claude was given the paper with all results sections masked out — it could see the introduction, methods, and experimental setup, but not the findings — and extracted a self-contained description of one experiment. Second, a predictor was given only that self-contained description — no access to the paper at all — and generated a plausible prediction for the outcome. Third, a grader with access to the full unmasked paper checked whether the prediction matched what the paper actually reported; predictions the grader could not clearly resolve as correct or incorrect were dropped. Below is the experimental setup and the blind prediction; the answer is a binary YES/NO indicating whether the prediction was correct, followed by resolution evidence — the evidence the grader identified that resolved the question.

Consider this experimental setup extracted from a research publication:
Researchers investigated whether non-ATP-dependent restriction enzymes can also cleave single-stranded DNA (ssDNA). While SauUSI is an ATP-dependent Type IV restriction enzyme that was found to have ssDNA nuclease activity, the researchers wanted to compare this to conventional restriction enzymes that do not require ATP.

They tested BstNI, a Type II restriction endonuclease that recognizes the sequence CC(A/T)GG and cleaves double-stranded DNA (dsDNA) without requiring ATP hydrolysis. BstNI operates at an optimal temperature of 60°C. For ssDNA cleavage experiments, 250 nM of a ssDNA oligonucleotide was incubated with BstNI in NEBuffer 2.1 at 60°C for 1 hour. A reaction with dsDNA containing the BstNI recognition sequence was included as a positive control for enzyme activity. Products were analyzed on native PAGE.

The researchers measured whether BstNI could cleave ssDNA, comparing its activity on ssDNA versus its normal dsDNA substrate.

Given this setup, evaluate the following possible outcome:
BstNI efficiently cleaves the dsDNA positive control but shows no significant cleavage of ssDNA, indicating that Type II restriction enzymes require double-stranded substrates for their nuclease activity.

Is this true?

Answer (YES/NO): YES